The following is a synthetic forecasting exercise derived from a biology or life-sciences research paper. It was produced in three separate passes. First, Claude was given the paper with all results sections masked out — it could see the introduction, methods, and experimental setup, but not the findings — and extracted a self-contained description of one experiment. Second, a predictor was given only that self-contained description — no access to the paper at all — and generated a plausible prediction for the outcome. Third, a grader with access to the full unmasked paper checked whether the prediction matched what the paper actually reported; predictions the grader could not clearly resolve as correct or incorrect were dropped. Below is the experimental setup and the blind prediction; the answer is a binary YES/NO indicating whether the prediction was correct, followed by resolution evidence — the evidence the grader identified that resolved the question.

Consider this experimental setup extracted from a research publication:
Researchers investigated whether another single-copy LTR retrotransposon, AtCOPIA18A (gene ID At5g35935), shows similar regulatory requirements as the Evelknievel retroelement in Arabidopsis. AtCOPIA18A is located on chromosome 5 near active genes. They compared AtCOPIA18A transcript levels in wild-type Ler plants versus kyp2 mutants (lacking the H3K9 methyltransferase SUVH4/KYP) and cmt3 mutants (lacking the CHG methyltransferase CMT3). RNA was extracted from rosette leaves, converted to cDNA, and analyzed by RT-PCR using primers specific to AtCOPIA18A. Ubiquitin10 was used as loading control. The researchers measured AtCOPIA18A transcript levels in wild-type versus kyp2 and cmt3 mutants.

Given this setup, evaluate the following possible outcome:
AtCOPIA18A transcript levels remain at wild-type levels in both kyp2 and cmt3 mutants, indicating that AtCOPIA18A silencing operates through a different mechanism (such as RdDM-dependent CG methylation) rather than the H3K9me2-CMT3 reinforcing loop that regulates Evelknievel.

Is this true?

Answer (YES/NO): NO